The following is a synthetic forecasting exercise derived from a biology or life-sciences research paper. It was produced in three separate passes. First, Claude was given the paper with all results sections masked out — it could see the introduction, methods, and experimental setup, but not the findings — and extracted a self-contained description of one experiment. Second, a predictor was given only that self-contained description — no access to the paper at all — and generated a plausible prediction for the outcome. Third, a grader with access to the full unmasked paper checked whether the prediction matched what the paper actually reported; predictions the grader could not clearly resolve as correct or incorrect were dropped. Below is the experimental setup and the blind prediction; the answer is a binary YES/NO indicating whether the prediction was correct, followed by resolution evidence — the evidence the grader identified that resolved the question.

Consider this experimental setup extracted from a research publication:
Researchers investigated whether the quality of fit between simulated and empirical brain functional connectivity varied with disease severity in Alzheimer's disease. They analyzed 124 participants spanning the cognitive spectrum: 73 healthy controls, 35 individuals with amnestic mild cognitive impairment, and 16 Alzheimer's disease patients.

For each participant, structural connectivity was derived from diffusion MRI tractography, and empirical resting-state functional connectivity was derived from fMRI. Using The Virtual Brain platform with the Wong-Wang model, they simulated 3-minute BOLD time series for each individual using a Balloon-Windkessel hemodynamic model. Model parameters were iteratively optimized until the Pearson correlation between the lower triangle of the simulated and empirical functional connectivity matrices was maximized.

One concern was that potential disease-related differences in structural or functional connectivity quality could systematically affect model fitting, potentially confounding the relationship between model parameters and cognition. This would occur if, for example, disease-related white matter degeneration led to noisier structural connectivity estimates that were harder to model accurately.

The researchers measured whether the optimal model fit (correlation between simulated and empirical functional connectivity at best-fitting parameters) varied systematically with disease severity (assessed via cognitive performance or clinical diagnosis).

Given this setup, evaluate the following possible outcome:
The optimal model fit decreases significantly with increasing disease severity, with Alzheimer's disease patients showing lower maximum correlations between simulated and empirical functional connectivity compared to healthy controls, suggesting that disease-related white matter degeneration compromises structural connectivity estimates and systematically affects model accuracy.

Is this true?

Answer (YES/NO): NO